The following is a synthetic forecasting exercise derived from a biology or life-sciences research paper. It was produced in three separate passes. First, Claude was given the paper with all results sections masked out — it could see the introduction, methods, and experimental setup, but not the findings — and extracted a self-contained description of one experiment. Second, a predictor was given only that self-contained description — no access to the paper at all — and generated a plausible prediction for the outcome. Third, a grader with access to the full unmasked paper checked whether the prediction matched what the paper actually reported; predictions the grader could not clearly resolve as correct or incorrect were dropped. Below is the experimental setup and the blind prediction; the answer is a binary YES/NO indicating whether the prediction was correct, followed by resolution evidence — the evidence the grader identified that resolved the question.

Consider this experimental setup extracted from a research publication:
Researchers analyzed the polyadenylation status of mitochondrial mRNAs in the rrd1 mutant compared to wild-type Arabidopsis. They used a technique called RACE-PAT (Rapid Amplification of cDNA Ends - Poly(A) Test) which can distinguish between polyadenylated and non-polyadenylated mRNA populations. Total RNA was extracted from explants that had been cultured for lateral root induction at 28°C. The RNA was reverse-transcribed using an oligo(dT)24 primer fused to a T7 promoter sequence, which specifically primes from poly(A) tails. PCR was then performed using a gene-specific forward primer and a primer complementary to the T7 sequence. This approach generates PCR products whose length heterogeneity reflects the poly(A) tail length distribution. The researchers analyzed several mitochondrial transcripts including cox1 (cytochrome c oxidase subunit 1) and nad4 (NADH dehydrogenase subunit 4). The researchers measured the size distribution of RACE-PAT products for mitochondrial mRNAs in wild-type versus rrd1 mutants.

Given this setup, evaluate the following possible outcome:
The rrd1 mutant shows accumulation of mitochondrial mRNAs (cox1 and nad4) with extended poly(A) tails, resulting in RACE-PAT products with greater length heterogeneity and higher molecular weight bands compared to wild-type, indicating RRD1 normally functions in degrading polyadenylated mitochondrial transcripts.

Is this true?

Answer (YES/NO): NO